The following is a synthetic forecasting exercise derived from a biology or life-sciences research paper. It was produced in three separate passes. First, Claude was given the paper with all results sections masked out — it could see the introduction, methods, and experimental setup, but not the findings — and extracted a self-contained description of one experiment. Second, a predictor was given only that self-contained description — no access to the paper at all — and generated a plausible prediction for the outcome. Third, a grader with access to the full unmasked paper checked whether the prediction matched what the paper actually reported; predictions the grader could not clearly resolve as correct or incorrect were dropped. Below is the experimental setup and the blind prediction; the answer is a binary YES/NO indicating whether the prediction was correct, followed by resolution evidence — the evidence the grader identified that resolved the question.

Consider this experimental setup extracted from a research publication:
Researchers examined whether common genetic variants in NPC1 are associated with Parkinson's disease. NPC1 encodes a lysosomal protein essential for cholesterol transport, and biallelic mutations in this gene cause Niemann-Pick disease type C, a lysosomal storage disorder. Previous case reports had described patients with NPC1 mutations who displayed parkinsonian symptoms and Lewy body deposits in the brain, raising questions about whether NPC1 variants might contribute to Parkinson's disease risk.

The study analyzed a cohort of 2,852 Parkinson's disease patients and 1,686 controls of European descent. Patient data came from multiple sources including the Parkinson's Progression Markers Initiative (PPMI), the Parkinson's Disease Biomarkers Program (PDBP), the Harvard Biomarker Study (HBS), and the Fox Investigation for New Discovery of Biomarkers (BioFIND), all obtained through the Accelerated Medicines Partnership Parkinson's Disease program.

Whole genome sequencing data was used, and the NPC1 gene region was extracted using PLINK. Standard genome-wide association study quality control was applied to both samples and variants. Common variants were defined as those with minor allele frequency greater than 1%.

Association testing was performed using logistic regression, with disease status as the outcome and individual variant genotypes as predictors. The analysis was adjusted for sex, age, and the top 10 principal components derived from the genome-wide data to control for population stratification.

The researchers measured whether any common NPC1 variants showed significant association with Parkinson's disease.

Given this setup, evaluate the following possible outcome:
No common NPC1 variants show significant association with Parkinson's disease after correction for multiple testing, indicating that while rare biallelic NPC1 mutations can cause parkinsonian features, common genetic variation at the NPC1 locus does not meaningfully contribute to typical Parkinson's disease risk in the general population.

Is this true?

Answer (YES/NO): YES